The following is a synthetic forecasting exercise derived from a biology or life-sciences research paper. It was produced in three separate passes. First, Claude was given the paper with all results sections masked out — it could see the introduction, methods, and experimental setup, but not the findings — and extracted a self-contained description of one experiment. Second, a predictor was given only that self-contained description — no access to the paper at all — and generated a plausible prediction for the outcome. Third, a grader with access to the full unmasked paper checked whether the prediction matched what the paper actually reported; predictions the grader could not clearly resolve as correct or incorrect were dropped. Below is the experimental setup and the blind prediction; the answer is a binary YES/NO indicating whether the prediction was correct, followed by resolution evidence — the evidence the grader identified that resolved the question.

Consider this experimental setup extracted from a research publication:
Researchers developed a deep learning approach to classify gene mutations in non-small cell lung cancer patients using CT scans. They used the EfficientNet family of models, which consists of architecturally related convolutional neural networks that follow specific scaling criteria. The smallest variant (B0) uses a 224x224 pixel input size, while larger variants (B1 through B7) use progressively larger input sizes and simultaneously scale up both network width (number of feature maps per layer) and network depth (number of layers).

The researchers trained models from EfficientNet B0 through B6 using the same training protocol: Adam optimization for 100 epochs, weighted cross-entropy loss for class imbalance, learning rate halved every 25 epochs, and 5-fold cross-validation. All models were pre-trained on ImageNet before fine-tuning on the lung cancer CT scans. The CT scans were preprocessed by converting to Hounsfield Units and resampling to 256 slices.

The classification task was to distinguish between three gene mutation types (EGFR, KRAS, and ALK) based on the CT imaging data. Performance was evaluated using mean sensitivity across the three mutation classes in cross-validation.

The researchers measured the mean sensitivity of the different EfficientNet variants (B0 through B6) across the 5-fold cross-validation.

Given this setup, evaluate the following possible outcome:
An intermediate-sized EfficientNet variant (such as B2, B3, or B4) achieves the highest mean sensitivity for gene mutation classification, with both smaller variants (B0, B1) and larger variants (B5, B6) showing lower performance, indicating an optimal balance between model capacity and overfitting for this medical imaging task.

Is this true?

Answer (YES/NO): NO